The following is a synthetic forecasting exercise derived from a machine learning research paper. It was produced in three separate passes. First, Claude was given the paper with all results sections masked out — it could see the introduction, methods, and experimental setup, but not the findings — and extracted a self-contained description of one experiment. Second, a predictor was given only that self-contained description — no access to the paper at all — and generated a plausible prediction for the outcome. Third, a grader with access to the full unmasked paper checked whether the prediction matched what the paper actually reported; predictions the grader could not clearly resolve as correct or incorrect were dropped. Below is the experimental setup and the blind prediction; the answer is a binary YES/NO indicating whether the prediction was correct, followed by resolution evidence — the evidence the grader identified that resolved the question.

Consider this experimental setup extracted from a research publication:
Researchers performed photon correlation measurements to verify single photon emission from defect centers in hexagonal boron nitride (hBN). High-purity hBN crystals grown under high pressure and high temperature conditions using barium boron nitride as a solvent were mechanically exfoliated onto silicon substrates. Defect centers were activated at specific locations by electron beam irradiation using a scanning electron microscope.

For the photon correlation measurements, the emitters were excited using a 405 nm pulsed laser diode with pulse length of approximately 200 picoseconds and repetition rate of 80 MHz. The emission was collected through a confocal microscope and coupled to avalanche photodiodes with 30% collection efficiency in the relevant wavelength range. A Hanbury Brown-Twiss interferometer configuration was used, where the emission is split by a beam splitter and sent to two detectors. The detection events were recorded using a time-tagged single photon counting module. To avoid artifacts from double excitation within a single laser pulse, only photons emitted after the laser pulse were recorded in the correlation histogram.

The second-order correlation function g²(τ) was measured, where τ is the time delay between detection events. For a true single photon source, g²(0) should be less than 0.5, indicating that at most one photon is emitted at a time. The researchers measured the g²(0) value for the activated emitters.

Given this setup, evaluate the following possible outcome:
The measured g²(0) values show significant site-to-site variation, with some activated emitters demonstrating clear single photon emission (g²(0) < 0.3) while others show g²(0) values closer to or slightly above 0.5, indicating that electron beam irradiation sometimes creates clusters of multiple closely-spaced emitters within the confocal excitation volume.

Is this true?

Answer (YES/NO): NO